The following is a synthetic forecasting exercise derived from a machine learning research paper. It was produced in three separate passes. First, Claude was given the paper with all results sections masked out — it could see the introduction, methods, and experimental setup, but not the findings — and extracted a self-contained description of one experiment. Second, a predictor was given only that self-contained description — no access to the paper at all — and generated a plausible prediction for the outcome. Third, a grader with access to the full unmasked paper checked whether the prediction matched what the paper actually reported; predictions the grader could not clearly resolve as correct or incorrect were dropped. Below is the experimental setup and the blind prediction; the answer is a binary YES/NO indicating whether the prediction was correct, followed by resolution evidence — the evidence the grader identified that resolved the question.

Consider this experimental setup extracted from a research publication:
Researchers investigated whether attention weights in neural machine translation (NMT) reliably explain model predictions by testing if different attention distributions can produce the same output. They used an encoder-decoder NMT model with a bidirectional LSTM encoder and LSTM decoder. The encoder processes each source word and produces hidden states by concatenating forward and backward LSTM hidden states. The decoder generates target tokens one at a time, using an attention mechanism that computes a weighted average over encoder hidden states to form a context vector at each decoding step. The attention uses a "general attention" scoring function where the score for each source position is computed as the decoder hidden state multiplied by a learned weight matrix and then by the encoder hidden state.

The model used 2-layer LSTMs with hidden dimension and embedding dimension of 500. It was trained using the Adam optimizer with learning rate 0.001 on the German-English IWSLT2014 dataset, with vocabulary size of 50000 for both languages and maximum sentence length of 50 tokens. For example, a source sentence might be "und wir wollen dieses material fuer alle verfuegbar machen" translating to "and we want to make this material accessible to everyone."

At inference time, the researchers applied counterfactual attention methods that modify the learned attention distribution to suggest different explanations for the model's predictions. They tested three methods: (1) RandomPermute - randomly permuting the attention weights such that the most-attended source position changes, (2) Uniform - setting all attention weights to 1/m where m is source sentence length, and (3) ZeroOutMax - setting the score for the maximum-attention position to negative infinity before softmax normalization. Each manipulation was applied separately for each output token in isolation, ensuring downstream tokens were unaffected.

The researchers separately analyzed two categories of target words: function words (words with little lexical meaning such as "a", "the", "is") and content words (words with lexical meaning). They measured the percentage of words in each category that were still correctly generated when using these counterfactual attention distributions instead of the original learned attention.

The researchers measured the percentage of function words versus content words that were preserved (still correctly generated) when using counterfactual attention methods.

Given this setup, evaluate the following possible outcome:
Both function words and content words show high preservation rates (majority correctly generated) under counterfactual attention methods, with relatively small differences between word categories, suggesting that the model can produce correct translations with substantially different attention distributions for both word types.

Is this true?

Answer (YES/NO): NO